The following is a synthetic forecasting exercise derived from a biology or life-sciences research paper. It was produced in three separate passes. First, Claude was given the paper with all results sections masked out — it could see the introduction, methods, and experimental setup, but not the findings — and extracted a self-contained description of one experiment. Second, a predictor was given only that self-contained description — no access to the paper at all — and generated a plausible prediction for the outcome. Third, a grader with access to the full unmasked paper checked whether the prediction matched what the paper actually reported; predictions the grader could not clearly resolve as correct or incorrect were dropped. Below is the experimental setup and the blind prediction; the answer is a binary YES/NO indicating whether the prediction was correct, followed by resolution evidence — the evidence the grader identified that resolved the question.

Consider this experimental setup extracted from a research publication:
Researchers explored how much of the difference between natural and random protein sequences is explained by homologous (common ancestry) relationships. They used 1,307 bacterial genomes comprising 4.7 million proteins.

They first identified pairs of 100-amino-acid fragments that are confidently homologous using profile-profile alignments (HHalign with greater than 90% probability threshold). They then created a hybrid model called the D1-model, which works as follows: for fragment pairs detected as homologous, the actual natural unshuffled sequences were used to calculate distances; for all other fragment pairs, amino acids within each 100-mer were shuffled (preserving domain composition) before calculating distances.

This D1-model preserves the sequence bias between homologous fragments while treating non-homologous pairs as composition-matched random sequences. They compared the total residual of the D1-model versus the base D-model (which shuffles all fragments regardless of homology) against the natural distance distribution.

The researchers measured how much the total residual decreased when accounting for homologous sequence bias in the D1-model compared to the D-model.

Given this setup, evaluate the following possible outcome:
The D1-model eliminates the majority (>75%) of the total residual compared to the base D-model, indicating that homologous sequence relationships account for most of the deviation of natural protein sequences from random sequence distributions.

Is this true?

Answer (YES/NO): NO